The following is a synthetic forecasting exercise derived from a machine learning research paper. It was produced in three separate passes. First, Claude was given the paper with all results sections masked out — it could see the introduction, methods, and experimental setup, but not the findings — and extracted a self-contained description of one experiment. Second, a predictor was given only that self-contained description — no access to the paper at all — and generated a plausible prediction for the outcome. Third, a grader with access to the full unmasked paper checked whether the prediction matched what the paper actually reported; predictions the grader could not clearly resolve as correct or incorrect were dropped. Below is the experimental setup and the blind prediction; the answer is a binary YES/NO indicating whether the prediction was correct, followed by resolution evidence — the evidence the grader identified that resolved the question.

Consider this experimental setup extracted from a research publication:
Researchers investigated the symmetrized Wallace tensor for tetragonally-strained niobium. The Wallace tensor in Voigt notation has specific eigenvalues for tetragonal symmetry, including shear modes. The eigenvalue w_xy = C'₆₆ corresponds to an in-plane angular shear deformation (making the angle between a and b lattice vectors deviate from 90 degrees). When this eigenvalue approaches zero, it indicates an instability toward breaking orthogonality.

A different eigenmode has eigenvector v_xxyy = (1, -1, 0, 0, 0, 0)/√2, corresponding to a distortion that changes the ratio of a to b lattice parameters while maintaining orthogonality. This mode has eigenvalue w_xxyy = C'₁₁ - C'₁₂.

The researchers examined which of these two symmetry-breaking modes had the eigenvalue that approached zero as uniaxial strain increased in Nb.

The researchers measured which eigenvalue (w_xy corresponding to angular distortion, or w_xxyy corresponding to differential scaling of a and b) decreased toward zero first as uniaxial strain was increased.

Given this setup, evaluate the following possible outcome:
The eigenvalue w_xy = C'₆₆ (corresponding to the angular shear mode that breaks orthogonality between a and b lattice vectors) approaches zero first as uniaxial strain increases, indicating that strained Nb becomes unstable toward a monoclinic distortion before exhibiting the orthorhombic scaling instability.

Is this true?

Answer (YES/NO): NO